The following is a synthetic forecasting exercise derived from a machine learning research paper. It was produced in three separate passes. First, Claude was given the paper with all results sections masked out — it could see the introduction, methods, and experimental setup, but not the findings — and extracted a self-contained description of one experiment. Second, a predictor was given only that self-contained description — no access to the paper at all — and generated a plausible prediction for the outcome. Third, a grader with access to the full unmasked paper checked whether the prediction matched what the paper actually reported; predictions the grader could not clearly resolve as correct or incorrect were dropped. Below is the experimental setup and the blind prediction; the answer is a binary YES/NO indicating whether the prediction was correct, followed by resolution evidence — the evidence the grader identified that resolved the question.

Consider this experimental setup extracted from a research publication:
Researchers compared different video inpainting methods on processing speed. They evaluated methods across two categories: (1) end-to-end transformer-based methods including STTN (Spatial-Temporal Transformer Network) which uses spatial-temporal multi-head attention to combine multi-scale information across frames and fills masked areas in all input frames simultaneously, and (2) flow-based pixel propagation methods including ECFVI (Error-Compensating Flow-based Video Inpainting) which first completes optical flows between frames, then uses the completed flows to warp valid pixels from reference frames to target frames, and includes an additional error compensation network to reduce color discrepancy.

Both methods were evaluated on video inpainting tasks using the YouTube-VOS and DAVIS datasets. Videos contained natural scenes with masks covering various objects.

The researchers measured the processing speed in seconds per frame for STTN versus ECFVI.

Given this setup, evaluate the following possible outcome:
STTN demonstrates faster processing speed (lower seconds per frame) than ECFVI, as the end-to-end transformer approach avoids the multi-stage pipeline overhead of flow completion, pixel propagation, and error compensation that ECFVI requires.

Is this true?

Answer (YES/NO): YES